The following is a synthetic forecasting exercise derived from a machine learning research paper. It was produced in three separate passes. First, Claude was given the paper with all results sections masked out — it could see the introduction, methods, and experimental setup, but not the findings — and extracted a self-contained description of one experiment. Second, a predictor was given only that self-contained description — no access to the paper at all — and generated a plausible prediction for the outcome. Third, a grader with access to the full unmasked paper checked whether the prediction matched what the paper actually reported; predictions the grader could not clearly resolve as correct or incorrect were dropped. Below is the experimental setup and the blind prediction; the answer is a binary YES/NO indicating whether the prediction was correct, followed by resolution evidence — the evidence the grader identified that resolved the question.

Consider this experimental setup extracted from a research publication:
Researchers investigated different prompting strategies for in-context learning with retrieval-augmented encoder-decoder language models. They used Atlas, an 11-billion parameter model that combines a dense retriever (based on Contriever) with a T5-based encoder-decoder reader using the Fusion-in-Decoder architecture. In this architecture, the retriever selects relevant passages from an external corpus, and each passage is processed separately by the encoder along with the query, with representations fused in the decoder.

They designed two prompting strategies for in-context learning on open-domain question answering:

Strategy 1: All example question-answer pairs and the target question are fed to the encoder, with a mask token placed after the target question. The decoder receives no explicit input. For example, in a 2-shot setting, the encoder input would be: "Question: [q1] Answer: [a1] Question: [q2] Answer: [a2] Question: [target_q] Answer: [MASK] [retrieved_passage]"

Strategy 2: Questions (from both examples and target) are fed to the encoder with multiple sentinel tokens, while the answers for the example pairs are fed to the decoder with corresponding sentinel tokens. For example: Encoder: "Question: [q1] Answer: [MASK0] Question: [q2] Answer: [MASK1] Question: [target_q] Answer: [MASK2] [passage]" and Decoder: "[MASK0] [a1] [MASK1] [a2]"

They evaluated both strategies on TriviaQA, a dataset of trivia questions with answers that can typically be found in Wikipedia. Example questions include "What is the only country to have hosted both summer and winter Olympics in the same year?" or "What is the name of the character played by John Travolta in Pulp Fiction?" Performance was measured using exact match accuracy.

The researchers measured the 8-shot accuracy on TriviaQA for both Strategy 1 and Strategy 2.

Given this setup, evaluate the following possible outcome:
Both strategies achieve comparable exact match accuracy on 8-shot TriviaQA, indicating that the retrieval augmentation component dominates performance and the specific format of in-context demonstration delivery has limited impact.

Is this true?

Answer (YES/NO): NO